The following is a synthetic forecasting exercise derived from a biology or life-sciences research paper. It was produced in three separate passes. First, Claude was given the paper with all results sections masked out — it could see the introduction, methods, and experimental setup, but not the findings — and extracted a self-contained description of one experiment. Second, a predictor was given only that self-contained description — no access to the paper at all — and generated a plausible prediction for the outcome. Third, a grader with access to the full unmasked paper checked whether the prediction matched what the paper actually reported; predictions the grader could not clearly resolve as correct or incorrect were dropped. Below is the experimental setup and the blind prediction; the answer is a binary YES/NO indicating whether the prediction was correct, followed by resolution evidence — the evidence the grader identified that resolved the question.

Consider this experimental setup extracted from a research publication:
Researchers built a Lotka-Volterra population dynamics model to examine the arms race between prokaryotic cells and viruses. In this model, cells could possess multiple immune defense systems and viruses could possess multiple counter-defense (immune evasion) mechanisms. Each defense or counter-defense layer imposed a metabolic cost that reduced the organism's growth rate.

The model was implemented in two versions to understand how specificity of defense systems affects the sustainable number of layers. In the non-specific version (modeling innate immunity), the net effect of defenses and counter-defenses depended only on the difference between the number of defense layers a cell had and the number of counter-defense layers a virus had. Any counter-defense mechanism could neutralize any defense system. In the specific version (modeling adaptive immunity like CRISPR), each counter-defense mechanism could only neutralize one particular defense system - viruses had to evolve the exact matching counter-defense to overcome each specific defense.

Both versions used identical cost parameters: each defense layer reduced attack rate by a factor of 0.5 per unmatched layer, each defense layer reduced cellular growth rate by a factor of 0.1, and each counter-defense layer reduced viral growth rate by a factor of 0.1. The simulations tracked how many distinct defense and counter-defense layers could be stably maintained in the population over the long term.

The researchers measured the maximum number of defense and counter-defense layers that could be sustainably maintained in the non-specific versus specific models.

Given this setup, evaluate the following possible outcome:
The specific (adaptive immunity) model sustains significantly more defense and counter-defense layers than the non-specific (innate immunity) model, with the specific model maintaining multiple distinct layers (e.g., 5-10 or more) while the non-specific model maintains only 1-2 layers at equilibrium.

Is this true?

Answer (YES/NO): NO